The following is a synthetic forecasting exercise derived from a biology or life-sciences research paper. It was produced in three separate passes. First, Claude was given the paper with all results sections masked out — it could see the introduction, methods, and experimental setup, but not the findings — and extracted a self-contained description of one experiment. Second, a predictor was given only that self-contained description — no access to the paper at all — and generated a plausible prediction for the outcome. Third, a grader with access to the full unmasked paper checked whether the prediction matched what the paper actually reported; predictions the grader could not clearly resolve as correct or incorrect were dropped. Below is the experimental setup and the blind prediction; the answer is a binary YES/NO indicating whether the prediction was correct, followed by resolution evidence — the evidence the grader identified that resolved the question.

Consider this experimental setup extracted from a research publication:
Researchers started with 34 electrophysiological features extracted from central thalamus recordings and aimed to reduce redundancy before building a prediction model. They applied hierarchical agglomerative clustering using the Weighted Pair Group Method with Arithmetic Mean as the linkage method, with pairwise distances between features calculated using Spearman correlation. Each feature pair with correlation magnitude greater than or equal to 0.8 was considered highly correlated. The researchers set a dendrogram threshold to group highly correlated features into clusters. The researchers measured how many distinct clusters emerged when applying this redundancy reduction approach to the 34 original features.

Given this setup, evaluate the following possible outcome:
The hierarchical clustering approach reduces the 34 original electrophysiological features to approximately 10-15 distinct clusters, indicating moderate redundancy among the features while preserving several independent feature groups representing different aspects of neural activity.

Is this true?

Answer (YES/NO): NO